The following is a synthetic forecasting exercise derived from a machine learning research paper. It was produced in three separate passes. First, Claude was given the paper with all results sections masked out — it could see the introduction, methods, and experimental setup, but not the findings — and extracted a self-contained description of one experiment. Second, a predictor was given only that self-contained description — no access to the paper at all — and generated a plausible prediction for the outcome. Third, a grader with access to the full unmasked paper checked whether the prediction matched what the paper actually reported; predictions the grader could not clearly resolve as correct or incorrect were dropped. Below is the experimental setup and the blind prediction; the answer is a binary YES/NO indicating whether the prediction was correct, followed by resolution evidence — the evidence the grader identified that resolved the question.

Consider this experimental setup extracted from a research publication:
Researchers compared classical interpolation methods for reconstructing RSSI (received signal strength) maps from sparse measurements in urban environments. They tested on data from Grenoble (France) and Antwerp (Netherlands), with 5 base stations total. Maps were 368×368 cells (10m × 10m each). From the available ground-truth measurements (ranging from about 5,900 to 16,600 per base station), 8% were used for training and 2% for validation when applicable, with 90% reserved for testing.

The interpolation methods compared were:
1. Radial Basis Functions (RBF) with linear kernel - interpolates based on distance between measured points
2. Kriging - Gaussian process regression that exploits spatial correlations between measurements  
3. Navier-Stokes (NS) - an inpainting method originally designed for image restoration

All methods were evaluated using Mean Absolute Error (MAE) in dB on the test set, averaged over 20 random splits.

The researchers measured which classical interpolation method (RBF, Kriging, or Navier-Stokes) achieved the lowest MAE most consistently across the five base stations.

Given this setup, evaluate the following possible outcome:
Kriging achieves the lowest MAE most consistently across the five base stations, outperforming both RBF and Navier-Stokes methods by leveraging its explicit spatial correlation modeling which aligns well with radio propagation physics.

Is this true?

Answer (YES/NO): NO